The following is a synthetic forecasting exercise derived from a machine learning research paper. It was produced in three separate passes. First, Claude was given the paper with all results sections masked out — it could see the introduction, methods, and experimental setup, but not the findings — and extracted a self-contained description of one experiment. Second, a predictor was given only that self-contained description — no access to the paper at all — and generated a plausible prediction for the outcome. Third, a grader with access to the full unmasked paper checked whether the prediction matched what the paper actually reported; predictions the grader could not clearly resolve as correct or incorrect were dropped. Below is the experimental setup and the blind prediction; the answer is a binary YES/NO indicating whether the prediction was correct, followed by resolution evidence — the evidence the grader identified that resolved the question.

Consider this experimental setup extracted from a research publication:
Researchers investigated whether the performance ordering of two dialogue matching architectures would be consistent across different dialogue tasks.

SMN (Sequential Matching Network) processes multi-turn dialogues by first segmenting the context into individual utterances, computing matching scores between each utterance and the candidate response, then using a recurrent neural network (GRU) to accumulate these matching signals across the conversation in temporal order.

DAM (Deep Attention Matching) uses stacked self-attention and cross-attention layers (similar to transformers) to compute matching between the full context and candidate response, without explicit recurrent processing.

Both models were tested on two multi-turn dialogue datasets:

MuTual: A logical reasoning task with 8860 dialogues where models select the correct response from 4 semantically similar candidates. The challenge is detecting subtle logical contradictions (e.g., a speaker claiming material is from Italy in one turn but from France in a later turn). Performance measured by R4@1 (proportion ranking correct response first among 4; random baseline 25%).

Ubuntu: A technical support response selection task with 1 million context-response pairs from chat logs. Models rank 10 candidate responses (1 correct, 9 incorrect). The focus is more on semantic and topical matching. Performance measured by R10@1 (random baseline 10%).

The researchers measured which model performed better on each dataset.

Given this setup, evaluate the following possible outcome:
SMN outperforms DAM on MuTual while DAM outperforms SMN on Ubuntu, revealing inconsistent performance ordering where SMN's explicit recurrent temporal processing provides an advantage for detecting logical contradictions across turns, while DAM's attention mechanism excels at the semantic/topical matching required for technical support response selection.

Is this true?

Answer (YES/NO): YES